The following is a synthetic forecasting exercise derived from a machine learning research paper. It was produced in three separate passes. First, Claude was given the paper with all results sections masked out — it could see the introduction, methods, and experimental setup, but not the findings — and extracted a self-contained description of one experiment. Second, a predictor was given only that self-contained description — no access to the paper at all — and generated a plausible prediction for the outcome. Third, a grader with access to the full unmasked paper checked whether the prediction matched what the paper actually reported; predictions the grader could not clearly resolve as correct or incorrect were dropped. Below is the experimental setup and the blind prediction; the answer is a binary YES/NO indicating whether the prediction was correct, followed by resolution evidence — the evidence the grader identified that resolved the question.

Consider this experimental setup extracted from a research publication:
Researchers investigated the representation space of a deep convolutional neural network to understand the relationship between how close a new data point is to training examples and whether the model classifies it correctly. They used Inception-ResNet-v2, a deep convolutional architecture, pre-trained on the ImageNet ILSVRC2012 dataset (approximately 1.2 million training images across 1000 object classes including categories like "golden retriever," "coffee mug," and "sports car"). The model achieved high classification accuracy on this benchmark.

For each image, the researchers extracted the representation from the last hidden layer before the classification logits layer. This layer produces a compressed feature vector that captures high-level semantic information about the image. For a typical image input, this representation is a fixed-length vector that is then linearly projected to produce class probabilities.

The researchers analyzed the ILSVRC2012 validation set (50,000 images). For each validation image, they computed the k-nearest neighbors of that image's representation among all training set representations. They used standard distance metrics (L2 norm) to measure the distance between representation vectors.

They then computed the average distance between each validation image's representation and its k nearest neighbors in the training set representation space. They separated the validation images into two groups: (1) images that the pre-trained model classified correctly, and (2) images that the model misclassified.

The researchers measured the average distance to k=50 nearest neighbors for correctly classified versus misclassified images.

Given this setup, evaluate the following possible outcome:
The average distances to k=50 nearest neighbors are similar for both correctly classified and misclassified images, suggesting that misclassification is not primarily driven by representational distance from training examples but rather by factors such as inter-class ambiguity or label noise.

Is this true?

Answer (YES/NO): NO